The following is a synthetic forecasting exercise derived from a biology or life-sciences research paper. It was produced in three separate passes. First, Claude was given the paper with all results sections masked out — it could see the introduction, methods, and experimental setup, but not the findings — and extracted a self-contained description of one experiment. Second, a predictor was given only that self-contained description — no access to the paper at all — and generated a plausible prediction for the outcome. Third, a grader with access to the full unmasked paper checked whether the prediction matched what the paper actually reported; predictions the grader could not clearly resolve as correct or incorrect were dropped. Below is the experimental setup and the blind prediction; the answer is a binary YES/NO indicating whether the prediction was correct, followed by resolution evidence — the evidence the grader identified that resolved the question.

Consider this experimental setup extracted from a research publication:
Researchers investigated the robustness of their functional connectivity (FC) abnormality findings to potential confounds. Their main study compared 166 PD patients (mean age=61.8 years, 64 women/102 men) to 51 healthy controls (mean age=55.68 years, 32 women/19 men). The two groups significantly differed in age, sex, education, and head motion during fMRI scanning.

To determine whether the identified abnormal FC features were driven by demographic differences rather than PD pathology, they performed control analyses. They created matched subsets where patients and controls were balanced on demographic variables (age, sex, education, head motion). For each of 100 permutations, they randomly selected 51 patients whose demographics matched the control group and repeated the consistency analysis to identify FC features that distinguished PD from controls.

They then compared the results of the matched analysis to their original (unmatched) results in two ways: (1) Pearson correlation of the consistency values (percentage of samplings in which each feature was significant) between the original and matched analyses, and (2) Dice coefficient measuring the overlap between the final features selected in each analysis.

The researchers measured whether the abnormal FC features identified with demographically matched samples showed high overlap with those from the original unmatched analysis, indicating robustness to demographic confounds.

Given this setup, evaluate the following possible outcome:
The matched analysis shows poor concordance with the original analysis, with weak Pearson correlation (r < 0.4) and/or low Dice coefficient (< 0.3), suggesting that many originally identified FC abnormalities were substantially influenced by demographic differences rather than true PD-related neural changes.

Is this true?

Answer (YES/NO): NO